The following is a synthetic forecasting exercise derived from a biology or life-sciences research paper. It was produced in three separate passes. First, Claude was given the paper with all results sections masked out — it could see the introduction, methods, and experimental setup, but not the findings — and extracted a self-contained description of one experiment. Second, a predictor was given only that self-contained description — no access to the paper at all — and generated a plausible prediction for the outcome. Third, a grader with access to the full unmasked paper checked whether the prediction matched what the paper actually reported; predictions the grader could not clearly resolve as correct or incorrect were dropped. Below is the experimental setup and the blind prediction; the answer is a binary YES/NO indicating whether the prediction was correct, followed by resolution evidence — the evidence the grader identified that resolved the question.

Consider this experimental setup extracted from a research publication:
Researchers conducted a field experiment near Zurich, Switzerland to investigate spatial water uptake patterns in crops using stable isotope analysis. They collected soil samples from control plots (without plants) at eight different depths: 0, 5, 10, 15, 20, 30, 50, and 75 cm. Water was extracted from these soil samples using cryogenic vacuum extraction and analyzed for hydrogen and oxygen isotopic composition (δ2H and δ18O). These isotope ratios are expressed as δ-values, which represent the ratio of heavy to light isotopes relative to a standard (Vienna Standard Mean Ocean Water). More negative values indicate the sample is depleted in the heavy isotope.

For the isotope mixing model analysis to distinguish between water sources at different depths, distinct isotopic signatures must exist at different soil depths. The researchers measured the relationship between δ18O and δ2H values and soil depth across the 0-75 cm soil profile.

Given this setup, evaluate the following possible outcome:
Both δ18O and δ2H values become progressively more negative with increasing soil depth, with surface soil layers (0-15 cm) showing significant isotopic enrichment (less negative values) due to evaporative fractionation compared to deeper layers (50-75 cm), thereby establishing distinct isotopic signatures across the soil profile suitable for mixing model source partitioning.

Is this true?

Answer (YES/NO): YES